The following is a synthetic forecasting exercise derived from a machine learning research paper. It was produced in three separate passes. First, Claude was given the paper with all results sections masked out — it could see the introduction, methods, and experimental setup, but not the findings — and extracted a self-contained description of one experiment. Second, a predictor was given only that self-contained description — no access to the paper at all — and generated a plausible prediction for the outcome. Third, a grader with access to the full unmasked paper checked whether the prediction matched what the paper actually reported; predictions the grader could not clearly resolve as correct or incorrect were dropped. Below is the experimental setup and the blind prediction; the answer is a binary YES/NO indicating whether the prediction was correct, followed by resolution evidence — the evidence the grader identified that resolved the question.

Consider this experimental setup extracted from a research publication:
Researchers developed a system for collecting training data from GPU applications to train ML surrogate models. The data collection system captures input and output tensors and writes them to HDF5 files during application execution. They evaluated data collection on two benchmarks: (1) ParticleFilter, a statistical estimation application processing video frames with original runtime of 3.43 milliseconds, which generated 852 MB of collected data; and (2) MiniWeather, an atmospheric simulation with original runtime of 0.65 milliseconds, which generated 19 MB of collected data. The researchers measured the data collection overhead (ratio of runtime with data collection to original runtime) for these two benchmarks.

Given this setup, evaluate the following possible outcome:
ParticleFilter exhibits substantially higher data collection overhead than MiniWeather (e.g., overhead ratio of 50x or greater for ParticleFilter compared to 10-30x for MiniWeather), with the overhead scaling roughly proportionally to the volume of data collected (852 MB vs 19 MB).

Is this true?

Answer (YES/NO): NO